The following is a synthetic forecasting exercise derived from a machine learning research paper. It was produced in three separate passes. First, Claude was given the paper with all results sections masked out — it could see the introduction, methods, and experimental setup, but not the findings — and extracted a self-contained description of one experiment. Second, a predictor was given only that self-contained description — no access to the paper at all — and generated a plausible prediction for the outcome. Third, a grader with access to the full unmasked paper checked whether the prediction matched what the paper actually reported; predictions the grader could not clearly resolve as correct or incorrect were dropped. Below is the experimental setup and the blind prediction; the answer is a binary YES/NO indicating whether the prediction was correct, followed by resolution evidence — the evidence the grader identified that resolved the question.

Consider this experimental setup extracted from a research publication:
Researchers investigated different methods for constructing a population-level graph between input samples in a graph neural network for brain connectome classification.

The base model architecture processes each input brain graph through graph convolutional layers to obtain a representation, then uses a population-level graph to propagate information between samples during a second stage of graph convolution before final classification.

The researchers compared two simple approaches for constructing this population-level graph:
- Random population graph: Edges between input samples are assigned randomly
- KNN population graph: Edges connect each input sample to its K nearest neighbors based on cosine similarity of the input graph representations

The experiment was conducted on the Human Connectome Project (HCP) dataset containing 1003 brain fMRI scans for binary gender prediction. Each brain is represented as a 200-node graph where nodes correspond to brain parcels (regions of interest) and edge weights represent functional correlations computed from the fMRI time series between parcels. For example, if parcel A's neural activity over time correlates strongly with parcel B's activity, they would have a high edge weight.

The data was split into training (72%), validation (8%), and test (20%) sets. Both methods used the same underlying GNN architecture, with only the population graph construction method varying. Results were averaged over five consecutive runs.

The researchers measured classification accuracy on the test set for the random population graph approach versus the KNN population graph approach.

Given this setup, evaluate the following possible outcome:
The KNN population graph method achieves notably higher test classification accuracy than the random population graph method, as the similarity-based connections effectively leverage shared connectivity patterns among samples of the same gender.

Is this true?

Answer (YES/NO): NO